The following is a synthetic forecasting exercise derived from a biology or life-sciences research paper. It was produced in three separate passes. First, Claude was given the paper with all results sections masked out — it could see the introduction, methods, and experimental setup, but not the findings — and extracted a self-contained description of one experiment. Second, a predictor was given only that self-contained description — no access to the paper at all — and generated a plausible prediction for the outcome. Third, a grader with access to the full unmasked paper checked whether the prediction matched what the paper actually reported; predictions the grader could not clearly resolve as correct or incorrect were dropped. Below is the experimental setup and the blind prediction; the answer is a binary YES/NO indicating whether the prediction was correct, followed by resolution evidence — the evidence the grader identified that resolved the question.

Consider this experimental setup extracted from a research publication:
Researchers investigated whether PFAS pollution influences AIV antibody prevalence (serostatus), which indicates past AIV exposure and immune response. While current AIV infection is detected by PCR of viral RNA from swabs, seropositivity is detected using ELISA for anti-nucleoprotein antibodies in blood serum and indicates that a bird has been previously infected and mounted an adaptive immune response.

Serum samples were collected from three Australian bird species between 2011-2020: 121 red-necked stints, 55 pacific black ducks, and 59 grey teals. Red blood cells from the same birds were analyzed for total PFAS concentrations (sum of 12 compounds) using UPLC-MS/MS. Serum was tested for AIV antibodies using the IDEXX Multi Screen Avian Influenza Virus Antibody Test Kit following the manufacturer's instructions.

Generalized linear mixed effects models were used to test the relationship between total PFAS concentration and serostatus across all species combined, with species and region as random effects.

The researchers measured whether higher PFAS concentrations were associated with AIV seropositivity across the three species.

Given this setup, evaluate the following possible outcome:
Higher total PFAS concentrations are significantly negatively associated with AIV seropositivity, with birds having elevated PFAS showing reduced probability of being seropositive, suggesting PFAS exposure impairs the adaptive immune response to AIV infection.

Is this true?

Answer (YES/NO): NO